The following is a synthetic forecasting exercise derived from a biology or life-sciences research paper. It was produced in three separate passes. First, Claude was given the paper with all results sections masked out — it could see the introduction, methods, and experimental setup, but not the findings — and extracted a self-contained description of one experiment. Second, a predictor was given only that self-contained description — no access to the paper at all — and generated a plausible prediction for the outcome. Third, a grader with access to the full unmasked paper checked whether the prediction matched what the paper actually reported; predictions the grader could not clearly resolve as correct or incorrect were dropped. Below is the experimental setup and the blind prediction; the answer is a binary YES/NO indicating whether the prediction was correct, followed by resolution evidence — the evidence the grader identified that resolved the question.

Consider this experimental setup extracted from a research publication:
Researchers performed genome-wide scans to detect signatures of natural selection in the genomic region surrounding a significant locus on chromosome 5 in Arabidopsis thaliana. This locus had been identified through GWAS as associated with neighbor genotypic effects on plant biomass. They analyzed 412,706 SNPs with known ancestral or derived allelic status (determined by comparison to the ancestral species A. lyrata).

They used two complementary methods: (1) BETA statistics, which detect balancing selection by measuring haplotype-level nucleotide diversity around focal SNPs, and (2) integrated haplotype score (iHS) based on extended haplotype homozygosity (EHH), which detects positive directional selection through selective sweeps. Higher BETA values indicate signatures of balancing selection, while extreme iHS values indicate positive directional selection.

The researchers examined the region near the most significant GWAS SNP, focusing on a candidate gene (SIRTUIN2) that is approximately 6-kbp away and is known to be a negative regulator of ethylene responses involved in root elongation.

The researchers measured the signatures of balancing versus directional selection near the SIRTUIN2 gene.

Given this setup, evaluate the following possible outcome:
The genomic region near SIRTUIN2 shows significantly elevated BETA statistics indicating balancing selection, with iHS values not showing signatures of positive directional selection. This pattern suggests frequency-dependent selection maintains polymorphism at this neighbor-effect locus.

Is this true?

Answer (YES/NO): YES